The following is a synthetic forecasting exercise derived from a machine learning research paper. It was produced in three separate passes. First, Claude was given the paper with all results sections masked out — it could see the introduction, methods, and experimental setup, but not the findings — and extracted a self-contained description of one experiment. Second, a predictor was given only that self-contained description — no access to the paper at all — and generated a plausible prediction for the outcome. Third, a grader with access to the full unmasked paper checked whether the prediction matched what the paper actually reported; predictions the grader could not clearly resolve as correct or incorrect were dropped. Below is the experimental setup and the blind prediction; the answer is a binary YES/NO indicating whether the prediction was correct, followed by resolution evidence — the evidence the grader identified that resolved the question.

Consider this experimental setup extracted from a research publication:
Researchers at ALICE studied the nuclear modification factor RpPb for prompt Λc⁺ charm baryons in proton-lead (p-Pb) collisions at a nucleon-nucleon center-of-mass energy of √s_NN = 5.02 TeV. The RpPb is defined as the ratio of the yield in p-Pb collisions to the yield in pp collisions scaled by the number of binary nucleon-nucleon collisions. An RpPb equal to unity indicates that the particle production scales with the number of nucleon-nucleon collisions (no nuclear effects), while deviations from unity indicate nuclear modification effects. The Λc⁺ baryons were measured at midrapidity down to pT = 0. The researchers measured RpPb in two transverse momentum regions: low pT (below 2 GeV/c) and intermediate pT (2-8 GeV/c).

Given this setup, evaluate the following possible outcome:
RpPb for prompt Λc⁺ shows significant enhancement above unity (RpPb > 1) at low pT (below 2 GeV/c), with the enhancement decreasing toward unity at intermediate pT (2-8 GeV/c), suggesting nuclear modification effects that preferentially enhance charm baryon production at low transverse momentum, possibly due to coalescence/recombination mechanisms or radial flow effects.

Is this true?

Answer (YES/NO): NO